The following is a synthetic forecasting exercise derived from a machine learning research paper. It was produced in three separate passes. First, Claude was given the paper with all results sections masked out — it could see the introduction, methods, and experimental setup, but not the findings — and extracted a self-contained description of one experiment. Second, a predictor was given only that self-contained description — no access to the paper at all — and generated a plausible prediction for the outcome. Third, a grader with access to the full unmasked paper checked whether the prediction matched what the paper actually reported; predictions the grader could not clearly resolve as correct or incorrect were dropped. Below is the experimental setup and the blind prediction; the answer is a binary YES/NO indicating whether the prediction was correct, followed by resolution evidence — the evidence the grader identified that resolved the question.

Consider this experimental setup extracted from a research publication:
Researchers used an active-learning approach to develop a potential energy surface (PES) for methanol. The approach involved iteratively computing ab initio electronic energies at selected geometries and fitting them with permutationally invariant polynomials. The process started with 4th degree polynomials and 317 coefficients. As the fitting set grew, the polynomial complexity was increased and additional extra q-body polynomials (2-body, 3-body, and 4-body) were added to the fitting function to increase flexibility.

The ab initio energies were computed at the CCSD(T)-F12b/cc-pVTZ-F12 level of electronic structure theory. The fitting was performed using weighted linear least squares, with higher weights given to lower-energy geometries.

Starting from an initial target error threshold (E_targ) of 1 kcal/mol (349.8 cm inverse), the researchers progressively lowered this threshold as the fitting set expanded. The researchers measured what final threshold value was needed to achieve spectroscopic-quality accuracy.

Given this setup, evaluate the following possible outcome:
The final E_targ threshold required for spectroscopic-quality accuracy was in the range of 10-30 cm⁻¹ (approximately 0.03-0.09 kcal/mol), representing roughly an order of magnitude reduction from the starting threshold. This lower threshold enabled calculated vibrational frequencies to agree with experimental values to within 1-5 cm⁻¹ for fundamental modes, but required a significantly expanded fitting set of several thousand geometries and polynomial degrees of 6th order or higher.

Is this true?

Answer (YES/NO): NO